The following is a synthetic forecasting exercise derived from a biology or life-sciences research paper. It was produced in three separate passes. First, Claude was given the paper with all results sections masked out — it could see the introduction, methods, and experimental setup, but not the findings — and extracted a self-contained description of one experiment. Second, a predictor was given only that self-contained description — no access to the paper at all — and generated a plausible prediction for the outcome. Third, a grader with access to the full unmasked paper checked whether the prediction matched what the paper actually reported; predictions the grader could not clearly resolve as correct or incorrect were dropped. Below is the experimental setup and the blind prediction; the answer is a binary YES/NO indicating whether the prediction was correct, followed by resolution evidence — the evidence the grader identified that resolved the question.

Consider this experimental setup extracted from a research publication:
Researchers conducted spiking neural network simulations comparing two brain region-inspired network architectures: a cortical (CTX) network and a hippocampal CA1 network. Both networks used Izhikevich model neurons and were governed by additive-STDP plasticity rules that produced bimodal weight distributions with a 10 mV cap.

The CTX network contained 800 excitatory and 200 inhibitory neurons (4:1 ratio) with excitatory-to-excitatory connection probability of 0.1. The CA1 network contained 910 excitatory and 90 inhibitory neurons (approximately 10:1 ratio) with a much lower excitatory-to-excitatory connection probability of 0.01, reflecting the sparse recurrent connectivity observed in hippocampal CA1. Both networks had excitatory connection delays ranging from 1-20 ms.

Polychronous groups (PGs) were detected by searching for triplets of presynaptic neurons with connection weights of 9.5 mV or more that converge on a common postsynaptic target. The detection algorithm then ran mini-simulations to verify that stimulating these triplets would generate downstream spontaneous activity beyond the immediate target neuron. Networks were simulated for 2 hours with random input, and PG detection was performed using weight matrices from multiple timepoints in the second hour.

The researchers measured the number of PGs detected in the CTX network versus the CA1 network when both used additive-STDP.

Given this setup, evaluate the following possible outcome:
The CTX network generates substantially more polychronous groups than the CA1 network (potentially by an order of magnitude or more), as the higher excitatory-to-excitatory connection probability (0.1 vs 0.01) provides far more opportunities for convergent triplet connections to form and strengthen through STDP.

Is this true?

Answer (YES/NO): YES